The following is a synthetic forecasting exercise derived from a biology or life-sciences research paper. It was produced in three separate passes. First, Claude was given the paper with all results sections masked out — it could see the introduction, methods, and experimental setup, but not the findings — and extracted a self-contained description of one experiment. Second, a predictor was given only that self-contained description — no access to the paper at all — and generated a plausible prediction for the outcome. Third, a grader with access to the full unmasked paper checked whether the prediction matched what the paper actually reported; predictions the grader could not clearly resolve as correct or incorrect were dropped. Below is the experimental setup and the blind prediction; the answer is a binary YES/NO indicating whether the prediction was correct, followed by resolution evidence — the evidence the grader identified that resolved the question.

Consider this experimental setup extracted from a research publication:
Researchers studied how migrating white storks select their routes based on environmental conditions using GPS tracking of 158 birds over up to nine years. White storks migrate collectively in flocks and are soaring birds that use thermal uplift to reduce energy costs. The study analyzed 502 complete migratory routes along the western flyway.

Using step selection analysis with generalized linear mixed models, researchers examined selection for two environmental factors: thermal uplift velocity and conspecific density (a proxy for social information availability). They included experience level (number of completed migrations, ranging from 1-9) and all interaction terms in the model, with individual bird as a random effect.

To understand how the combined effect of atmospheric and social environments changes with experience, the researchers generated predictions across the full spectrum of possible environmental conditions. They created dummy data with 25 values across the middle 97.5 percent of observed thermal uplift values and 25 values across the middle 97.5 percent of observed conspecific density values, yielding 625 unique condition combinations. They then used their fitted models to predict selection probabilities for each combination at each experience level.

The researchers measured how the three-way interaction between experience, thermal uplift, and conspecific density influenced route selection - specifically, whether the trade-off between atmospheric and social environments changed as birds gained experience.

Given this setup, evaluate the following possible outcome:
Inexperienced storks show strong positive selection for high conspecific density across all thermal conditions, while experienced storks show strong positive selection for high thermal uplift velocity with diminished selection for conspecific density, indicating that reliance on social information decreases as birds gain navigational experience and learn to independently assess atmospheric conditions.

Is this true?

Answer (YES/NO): NO